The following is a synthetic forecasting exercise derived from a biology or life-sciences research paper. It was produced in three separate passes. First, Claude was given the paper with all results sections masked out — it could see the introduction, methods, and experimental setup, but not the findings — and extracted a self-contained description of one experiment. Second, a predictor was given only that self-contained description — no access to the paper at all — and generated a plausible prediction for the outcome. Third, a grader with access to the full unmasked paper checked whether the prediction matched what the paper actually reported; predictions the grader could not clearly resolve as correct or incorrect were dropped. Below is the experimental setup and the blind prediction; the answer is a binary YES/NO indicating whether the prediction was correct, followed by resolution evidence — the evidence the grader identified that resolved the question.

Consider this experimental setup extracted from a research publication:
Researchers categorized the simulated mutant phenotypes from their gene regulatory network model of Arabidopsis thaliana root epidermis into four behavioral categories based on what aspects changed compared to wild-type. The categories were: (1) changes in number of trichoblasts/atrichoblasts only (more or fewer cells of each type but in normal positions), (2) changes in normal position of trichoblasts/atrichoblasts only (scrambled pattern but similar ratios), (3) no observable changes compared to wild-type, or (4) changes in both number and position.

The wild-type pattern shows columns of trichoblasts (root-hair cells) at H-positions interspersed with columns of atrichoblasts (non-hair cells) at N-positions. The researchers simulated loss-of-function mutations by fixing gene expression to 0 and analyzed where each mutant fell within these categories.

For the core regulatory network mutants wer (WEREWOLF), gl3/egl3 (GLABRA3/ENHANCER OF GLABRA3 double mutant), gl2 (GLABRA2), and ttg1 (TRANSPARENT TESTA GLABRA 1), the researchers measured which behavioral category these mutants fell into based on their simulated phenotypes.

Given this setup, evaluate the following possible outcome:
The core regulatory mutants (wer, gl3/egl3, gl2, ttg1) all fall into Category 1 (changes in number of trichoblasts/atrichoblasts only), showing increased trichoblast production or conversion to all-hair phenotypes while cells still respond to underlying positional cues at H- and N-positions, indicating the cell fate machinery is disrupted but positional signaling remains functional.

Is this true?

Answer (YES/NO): NO